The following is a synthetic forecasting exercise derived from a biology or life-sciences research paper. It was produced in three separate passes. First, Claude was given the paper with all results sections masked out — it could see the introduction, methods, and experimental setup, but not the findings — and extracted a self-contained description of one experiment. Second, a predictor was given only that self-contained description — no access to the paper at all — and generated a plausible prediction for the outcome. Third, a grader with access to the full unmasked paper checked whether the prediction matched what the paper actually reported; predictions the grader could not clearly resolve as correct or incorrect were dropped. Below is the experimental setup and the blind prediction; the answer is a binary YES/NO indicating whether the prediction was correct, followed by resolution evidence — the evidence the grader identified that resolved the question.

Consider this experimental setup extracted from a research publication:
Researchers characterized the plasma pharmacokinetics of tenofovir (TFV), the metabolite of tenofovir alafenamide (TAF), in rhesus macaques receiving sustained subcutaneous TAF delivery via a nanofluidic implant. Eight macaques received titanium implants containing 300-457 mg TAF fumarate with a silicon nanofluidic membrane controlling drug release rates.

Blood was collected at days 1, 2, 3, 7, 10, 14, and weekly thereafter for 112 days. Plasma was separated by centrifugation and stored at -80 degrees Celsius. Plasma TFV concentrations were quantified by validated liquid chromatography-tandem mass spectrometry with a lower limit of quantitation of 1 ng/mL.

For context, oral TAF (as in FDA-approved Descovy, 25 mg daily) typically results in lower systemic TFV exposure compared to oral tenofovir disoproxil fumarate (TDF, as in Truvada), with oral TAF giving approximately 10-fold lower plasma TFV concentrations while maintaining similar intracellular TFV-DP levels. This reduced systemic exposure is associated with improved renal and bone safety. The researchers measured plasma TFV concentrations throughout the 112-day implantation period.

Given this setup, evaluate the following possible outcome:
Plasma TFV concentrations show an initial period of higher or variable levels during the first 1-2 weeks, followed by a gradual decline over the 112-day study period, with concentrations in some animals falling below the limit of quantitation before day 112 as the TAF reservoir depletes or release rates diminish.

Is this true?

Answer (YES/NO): NO